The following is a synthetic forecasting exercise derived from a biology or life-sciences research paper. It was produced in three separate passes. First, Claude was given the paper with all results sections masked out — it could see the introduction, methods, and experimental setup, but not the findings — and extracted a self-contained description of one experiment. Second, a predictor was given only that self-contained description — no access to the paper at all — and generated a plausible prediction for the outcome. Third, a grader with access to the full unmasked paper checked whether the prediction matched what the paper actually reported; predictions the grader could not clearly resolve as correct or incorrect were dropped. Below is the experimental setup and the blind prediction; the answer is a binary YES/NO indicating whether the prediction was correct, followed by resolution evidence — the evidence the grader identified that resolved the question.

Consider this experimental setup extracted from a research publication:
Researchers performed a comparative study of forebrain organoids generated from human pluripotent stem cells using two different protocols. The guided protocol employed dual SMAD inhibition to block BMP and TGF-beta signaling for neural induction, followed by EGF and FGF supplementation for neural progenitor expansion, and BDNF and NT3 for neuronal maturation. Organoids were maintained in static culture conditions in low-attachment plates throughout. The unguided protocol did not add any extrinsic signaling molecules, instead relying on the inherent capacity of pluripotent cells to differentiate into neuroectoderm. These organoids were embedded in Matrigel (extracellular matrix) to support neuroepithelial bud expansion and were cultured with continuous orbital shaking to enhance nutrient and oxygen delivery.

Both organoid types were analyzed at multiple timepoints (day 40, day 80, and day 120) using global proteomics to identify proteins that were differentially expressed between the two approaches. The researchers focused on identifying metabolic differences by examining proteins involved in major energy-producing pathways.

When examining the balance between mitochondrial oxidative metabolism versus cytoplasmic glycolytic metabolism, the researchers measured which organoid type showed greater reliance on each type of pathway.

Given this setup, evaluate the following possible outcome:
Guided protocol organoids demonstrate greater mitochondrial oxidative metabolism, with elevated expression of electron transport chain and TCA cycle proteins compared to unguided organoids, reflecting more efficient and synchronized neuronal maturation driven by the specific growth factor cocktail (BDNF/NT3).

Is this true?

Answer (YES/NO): NO